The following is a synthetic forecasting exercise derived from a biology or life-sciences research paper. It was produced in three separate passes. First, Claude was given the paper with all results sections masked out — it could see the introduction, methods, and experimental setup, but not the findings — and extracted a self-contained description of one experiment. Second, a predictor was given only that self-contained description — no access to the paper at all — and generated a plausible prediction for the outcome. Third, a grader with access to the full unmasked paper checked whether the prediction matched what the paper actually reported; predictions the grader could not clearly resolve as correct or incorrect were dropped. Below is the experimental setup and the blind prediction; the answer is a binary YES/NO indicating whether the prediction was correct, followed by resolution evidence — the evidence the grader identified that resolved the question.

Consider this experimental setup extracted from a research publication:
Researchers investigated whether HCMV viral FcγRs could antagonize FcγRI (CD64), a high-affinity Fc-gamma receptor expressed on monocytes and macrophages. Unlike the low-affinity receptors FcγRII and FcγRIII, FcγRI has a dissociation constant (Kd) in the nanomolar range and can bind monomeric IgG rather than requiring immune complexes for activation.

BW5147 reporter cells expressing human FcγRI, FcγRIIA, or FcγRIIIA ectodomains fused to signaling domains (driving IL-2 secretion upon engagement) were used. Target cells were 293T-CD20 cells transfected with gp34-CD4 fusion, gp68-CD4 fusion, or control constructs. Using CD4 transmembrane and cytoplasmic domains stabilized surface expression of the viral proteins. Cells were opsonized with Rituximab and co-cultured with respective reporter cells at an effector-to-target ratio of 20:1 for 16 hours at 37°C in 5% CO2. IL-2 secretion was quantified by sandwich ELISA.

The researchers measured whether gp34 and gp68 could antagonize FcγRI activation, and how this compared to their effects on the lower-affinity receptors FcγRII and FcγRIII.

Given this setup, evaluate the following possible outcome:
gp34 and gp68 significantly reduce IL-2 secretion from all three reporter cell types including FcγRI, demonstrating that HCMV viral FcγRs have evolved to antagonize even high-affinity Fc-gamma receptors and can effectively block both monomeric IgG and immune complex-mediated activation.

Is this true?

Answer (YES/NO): NO